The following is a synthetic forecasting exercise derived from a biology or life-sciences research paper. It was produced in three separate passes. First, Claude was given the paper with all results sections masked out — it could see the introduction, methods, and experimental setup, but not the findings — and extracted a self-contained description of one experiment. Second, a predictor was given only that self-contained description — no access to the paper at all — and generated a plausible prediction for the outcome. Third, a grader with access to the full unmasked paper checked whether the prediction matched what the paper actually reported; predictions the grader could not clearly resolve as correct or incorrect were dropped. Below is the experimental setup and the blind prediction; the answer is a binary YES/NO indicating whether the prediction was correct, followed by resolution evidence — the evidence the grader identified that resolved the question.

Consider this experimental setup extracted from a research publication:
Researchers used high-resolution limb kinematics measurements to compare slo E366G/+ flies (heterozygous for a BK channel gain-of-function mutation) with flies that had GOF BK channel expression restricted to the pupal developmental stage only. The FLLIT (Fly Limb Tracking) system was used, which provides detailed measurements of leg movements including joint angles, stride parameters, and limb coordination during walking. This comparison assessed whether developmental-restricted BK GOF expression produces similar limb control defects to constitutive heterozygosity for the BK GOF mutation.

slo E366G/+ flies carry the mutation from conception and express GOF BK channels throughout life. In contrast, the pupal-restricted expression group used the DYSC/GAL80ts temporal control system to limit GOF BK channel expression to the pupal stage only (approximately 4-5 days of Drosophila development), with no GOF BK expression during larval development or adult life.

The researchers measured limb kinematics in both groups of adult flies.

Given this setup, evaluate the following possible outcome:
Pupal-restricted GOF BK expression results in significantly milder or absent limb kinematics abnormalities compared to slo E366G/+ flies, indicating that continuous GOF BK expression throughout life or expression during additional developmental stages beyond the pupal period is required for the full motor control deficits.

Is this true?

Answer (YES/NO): NO